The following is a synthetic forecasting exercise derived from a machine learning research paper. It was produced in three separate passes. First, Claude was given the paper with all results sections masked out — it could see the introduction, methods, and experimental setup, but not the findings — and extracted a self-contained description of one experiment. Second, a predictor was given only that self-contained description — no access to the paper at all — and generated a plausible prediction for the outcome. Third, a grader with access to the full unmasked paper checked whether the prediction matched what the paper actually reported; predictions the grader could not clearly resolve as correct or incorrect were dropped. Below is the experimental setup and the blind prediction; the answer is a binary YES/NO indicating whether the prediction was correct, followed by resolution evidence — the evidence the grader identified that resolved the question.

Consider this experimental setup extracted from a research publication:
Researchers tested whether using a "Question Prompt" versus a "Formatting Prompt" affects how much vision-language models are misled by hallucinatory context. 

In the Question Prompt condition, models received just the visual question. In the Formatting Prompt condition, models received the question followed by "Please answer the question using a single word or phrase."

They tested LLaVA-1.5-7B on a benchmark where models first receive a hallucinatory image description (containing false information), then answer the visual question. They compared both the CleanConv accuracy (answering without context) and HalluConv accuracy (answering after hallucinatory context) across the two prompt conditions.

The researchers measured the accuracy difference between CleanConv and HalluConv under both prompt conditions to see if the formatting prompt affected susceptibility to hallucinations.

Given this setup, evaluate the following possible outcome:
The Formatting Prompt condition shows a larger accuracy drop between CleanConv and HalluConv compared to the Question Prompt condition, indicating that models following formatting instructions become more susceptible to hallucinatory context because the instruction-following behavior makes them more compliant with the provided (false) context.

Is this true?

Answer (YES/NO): NO